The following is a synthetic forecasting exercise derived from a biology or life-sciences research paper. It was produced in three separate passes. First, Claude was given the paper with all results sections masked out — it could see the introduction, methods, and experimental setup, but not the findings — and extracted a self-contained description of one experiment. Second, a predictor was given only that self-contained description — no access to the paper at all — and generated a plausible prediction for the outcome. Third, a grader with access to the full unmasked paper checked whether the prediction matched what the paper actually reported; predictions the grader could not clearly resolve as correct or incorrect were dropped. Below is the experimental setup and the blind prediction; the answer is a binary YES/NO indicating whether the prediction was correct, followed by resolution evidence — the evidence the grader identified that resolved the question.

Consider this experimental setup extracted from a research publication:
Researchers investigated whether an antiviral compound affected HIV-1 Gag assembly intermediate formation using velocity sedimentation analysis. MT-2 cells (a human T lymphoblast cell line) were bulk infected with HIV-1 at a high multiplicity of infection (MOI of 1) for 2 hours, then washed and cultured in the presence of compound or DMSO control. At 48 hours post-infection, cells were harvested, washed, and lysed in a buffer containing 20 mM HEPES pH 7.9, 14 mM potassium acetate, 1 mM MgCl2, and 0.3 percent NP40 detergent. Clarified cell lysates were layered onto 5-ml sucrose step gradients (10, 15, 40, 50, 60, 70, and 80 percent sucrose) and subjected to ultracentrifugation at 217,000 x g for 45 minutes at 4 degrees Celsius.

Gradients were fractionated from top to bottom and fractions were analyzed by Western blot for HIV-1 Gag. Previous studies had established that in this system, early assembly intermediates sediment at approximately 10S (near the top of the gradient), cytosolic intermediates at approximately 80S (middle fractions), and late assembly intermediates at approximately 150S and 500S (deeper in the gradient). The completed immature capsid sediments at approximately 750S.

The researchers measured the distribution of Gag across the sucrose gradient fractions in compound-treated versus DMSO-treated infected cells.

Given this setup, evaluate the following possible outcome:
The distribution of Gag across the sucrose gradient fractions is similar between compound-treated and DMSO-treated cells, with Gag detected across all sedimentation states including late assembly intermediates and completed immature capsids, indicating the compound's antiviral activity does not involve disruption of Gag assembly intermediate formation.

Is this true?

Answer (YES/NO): NO